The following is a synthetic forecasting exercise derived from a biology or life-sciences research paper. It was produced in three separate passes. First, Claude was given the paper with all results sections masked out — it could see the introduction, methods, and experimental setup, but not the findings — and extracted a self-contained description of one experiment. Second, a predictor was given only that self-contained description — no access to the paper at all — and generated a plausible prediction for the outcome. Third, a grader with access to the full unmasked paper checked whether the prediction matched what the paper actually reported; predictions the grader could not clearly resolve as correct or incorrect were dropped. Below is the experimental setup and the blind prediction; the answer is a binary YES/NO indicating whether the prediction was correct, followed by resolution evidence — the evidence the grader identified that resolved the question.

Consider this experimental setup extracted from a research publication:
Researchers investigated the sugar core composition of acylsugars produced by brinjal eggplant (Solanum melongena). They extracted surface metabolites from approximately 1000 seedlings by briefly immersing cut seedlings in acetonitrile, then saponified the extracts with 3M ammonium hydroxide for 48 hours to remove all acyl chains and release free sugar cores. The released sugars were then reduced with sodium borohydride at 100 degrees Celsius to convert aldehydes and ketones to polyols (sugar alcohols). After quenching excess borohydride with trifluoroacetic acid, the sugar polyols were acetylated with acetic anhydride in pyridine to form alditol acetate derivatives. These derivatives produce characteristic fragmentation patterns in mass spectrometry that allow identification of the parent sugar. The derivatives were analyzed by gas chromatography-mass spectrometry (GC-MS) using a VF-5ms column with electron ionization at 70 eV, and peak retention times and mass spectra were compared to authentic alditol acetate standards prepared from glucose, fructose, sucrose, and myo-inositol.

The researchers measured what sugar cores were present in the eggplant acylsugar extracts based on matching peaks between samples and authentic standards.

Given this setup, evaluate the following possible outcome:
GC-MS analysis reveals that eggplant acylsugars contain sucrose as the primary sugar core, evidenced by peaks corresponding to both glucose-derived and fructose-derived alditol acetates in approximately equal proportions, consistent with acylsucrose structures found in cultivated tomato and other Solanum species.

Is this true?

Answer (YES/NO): NO